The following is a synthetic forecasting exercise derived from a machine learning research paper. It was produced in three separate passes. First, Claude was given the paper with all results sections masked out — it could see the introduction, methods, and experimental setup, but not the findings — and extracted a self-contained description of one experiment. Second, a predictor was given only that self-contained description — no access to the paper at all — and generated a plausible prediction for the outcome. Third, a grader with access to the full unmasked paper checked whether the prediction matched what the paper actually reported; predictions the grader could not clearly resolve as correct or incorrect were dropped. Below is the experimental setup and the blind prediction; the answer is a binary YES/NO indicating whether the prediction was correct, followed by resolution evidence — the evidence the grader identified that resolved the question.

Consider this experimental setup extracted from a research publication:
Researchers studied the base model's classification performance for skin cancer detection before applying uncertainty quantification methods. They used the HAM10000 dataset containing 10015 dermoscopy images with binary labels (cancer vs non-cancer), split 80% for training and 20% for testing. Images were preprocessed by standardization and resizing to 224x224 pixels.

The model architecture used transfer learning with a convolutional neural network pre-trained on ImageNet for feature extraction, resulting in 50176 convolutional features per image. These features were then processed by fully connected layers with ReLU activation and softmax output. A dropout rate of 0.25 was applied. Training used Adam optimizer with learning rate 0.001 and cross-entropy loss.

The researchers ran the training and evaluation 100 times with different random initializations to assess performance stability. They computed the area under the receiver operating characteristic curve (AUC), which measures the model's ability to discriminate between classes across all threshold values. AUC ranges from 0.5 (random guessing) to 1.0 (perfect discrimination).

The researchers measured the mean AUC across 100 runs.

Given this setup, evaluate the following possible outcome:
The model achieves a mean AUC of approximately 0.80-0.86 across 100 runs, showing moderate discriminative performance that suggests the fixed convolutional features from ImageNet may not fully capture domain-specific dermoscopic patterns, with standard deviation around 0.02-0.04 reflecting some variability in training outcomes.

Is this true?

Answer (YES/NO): NO